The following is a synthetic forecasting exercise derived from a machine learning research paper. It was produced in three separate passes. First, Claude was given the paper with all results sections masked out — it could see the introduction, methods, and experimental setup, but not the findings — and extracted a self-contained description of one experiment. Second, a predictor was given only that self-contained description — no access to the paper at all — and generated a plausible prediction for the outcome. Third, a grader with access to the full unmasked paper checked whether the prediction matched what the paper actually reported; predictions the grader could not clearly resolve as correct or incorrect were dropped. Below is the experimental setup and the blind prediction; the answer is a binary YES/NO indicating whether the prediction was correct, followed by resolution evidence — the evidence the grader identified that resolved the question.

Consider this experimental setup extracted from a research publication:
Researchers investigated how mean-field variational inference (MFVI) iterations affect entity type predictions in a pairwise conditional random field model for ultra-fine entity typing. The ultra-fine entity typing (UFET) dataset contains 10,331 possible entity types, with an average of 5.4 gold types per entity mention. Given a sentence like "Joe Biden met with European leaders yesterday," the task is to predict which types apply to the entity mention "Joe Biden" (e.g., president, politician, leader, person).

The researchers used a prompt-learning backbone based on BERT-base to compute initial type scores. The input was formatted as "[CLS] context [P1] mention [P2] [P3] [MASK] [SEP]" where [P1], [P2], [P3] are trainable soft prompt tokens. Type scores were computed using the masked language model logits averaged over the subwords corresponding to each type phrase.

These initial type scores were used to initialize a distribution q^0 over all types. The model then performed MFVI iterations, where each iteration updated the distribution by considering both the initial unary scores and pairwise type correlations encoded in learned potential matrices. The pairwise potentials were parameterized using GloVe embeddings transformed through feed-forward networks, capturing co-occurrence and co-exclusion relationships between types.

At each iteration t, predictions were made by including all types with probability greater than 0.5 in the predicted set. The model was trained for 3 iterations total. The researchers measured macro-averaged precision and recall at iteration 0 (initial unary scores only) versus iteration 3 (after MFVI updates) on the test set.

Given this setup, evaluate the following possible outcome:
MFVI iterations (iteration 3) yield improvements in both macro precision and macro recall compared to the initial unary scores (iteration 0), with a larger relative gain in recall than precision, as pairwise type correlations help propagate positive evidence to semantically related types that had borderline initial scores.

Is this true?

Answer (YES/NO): NO